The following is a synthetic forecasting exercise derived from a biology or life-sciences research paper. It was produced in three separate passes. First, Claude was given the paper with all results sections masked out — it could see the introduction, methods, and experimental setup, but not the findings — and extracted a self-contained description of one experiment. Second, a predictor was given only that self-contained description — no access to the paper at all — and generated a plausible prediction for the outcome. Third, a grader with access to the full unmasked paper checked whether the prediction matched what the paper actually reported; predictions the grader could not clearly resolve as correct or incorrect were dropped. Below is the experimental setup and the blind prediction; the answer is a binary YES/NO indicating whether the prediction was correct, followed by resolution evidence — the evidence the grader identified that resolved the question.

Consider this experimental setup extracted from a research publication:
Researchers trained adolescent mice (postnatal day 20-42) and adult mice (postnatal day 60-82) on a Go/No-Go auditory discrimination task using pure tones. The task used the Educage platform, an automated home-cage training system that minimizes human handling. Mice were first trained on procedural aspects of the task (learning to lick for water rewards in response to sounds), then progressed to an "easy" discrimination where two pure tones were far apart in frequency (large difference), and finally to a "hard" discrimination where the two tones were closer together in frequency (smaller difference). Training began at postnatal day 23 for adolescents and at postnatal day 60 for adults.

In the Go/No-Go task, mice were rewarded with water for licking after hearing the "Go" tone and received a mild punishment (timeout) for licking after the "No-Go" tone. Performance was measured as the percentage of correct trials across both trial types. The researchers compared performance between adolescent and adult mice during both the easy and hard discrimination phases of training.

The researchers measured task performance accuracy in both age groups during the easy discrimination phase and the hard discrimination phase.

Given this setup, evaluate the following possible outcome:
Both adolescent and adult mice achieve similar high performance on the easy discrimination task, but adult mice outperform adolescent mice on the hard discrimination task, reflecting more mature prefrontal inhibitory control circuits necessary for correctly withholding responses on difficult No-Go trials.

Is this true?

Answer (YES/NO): YES